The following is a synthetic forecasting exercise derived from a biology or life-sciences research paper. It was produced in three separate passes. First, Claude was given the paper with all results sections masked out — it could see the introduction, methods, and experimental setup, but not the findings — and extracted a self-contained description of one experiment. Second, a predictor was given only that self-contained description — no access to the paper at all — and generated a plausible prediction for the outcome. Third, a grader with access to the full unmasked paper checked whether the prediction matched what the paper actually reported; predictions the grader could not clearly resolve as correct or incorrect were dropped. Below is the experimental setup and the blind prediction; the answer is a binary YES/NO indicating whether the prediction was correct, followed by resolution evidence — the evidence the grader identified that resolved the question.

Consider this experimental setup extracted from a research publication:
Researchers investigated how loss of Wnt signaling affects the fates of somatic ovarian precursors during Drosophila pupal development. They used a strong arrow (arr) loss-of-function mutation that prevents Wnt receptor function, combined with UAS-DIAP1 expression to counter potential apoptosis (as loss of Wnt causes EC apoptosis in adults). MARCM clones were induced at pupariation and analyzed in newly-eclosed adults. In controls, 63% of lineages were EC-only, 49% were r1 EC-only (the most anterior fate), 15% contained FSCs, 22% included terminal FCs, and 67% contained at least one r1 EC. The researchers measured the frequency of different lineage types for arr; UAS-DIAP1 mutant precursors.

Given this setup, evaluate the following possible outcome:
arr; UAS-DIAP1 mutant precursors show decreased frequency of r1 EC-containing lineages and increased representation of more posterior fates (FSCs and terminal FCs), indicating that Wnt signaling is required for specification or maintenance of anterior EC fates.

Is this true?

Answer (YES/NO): YES